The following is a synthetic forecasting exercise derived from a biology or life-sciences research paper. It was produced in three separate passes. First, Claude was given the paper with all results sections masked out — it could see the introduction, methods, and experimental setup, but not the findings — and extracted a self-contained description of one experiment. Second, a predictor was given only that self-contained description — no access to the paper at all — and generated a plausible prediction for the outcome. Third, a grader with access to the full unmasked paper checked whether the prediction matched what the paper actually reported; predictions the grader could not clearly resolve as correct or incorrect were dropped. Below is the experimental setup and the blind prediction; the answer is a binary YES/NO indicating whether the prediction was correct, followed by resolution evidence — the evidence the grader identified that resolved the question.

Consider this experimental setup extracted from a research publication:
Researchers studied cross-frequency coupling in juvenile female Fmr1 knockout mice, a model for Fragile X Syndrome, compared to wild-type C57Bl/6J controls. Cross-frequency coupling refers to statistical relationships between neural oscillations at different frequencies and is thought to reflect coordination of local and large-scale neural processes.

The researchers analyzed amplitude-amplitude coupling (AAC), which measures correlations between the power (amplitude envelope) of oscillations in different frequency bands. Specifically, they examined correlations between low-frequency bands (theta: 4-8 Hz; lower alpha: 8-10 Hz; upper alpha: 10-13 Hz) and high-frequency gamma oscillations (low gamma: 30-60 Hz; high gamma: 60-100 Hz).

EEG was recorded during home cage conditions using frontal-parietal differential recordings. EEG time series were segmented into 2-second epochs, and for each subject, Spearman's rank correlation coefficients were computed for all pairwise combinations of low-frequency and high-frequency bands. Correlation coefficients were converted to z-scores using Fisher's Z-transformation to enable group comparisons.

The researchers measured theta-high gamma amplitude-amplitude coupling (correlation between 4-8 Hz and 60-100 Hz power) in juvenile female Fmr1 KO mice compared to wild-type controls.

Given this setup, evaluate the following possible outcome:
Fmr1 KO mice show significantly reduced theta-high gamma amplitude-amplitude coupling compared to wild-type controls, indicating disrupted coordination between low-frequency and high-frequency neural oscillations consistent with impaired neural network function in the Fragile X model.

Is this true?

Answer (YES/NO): NO